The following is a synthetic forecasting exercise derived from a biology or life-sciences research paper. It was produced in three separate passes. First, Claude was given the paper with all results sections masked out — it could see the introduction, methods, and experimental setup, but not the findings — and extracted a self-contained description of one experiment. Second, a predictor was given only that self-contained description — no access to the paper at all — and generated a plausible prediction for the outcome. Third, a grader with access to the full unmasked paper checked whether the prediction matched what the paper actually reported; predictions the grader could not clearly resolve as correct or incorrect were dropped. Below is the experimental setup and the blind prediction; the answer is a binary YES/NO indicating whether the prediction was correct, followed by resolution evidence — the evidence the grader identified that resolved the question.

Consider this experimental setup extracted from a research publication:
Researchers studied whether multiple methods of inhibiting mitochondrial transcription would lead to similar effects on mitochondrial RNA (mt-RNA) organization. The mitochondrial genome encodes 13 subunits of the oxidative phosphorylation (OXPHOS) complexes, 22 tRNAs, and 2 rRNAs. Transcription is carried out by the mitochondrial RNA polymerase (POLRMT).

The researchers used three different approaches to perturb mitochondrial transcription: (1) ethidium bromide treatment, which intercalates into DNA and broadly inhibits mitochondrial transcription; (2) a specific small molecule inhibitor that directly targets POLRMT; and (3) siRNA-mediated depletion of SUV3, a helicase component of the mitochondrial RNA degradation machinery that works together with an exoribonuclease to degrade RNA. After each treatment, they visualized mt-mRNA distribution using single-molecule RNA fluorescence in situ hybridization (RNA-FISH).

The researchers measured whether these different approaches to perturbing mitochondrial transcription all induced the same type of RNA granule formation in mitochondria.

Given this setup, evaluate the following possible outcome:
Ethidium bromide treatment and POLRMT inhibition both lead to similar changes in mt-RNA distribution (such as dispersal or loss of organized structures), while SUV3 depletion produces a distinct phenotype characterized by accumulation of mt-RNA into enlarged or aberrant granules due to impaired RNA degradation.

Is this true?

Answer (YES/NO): NO